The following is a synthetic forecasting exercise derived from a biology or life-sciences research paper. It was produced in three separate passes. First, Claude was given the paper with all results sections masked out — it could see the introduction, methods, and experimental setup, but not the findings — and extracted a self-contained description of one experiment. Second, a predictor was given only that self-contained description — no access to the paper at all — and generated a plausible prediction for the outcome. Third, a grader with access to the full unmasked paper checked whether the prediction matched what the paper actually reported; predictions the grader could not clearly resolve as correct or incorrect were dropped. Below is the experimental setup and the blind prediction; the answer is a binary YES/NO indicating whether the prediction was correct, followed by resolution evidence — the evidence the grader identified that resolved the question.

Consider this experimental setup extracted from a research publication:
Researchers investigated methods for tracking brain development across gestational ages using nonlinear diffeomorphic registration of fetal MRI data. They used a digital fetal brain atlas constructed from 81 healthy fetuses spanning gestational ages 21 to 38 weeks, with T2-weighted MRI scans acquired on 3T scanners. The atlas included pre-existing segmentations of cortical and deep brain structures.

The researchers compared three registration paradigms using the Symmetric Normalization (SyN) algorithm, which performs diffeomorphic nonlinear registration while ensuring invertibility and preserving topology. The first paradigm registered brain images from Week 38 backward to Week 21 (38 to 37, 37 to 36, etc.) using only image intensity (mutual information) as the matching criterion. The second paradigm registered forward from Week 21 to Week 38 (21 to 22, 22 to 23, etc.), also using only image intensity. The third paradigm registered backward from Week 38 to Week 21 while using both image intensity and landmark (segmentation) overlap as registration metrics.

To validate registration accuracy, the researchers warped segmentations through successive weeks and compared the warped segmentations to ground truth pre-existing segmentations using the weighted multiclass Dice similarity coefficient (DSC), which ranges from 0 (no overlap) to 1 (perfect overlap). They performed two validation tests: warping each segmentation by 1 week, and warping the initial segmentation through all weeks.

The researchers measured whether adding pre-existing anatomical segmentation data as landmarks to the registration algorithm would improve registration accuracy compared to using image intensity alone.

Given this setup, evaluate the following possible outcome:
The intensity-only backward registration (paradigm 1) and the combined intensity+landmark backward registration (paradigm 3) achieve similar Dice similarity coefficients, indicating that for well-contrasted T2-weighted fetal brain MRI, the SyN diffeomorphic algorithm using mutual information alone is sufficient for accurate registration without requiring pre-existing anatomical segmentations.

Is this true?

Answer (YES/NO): NO